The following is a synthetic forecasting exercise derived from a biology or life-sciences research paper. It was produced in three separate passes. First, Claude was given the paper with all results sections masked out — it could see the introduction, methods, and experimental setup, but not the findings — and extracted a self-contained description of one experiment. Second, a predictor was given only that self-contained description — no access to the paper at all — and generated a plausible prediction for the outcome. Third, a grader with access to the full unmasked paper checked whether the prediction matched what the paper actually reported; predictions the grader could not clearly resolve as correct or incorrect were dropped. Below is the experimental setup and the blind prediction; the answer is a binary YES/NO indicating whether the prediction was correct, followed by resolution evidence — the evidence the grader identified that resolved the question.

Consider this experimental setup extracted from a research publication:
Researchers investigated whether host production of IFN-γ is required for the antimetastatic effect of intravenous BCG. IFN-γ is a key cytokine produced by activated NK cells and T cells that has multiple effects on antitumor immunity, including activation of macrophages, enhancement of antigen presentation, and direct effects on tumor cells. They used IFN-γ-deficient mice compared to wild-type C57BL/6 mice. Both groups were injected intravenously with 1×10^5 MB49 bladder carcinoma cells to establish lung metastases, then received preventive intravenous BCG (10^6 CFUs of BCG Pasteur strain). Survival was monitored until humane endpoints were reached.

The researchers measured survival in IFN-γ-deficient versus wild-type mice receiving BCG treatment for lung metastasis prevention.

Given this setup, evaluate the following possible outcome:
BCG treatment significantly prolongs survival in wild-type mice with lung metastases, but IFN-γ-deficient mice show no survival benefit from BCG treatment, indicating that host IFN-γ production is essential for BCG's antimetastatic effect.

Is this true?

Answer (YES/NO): YES